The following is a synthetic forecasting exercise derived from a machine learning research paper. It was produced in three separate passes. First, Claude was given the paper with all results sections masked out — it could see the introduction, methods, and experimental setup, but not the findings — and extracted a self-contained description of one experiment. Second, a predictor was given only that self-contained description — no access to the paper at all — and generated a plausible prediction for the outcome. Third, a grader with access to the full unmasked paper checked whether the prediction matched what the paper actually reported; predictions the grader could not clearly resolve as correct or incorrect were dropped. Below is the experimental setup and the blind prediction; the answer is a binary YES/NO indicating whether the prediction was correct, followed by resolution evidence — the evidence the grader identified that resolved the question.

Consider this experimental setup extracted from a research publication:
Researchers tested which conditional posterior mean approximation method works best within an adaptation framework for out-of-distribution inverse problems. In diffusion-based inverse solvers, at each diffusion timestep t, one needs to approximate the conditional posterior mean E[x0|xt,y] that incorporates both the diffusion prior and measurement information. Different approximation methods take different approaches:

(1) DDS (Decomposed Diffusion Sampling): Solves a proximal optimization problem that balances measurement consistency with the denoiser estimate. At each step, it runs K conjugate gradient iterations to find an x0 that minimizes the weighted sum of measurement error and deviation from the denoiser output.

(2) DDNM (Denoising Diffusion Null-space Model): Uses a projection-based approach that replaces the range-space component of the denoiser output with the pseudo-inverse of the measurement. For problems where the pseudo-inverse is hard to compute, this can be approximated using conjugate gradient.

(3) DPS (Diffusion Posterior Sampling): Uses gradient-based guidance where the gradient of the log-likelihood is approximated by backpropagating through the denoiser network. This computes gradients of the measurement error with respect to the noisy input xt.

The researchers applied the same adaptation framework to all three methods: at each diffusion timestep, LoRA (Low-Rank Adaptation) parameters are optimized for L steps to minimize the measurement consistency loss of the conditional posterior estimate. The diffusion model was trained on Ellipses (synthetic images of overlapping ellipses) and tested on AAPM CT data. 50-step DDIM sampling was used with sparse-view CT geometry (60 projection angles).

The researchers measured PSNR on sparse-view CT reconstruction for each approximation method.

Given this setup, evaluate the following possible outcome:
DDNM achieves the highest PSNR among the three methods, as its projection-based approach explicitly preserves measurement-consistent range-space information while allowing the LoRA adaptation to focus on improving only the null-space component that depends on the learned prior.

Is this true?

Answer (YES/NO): NO